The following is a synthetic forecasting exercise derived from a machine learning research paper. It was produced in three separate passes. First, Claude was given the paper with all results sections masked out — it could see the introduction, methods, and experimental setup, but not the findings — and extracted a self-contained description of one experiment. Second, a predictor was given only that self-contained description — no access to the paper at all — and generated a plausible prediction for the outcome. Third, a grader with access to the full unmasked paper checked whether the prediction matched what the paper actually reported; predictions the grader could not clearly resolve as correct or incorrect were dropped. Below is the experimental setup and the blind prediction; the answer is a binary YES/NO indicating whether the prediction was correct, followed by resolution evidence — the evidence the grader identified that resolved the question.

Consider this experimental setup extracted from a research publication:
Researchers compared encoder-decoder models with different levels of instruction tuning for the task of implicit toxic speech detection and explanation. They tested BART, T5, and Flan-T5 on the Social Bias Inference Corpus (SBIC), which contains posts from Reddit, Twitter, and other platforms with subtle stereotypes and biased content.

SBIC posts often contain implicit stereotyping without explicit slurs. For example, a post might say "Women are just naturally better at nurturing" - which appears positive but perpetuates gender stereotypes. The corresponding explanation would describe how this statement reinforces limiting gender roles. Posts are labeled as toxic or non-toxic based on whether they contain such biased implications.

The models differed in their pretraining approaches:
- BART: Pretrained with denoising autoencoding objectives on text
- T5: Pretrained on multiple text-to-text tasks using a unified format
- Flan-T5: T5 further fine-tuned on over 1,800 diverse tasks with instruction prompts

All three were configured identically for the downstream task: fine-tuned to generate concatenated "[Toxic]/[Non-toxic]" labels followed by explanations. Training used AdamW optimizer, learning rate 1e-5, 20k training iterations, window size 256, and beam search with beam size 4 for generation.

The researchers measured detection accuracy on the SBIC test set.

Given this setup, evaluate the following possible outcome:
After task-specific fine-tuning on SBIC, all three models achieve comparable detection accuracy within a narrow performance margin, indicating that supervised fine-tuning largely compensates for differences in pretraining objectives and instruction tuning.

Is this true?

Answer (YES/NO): YES